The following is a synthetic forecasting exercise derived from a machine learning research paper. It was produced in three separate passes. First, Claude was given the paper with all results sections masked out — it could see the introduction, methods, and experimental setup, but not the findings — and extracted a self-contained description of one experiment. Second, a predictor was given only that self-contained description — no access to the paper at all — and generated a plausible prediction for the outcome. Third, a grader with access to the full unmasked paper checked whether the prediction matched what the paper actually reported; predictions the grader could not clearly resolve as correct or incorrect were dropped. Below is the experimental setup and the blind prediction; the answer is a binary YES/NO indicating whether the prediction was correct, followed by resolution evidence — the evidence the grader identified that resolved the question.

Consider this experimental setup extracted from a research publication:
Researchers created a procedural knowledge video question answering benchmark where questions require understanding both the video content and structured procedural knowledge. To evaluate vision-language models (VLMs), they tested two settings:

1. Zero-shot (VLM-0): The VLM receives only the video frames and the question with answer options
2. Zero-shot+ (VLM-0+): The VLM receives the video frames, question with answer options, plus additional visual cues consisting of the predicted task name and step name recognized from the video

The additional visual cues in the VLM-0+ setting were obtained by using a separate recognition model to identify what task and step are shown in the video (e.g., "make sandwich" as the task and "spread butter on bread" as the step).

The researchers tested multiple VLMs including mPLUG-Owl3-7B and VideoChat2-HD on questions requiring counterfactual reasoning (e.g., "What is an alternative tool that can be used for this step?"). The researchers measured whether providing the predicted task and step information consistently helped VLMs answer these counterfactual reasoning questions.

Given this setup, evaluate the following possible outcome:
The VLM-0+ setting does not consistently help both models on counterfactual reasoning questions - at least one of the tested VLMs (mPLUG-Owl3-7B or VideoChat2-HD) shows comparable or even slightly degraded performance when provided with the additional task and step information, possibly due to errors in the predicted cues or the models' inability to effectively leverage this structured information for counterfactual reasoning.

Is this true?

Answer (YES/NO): YES